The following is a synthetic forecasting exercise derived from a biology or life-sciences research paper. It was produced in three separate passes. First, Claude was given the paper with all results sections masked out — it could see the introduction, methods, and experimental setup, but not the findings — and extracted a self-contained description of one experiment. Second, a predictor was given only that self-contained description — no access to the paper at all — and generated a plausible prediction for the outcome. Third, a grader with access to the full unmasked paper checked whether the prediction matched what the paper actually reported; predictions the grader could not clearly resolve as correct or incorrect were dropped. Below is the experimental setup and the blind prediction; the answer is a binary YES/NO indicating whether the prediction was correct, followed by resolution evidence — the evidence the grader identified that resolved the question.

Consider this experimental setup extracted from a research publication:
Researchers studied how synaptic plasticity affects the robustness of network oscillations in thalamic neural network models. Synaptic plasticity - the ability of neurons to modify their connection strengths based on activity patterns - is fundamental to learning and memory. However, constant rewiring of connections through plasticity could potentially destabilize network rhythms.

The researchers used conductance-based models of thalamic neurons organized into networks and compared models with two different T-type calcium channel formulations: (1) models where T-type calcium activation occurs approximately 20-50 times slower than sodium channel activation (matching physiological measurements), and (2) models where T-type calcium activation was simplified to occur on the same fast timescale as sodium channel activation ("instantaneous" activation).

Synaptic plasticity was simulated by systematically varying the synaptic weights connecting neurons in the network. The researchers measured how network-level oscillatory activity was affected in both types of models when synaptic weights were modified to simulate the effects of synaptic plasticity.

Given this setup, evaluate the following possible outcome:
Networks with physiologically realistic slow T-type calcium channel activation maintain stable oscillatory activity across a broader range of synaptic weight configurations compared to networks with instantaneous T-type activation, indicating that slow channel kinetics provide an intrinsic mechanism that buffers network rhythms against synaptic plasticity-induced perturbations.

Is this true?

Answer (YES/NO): YES